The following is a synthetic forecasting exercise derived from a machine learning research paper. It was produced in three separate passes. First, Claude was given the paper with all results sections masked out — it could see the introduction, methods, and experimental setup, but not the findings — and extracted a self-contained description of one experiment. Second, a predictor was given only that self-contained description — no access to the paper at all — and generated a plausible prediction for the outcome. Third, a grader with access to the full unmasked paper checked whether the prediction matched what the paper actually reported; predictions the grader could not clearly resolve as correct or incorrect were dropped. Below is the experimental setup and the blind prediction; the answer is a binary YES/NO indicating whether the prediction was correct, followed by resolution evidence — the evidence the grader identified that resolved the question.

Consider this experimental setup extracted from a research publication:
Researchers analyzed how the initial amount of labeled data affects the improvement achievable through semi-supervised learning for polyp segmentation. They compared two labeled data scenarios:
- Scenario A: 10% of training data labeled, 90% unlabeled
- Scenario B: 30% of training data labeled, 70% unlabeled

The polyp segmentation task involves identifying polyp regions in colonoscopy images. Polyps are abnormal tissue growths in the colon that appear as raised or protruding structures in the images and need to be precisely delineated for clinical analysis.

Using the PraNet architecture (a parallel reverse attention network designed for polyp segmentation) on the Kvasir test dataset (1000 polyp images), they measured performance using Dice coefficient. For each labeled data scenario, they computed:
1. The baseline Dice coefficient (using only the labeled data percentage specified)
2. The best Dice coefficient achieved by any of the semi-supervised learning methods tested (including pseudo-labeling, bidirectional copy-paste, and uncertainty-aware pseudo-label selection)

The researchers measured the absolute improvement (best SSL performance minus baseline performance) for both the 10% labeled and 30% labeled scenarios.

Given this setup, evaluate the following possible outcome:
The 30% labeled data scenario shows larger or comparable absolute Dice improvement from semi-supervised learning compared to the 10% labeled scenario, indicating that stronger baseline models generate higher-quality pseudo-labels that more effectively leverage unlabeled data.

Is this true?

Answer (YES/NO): NO